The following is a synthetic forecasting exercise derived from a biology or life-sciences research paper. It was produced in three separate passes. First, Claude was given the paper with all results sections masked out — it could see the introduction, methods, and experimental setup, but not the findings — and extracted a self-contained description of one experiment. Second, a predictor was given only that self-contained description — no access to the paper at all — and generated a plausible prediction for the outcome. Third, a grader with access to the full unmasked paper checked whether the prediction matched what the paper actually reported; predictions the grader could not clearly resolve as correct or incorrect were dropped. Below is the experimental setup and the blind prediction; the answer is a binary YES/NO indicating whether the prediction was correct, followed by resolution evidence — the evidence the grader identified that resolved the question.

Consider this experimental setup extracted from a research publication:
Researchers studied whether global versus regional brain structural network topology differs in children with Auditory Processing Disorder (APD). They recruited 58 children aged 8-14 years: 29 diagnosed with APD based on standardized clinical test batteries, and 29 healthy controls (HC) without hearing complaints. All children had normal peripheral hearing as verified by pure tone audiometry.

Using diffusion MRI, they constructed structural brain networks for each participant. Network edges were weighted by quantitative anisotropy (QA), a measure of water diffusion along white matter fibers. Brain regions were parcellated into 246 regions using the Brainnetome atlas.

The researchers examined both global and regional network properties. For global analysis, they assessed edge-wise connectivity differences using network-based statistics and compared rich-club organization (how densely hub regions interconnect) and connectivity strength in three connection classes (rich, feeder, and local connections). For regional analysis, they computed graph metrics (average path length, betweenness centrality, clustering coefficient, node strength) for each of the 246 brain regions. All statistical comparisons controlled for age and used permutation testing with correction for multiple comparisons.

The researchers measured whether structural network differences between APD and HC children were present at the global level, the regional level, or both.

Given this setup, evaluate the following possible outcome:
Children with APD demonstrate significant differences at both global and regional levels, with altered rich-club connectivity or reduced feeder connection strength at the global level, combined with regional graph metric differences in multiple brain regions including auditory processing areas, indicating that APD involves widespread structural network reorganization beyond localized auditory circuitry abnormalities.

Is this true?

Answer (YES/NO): NO